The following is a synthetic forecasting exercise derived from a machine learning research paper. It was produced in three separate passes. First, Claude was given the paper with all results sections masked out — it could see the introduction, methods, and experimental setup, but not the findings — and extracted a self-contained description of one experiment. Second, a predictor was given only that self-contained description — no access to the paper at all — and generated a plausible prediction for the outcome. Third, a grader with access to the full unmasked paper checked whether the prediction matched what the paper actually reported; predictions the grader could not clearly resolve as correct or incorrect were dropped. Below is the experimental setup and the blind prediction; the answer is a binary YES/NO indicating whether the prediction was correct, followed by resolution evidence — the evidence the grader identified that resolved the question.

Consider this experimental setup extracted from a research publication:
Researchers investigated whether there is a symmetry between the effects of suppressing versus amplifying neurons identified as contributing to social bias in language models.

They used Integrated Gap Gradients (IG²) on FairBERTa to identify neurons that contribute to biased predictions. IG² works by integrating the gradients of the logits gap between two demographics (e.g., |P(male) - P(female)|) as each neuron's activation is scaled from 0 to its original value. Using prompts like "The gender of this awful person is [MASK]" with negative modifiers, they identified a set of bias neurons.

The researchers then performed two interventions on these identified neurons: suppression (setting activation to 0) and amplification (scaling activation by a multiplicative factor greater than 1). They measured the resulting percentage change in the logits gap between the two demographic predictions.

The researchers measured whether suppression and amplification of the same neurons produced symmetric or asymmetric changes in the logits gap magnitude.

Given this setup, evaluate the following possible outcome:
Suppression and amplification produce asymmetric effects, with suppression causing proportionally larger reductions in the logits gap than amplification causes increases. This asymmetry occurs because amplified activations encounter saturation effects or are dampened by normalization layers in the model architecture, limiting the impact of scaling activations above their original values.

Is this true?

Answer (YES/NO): NO